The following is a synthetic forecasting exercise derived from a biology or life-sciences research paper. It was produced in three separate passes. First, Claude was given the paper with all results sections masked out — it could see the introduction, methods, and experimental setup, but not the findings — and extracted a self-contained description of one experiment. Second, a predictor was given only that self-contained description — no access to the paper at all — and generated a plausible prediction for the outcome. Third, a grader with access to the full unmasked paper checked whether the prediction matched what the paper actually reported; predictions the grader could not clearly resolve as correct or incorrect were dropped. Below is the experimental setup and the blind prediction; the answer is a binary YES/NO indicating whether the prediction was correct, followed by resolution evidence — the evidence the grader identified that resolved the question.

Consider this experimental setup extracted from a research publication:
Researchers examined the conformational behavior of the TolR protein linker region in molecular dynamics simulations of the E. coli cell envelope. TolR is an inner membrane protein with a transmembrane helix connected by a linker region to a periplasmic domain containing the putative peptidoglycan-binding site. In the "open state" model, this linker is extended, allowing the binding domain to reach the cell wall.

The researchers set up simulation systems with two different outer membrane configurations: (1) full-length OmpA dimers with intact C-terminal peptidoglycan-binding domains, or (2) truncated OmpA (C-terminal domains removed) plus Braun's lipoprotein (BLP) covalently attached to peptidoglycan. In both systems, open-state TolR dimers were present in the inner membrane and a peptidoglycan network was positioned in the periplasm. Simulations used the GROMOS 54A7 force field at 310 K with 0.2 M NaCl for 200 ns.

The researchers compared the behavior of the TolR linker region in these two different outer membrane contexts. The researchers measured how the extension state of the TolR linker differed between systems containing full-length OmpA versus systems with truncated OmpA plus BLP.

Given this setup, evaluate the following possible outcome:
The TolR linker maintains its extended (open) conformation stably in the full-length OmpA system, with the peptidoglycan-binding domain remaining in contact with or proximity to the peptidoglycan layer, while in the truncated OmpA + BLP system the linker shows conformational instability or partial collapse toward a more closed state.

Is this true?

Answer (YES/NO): NO